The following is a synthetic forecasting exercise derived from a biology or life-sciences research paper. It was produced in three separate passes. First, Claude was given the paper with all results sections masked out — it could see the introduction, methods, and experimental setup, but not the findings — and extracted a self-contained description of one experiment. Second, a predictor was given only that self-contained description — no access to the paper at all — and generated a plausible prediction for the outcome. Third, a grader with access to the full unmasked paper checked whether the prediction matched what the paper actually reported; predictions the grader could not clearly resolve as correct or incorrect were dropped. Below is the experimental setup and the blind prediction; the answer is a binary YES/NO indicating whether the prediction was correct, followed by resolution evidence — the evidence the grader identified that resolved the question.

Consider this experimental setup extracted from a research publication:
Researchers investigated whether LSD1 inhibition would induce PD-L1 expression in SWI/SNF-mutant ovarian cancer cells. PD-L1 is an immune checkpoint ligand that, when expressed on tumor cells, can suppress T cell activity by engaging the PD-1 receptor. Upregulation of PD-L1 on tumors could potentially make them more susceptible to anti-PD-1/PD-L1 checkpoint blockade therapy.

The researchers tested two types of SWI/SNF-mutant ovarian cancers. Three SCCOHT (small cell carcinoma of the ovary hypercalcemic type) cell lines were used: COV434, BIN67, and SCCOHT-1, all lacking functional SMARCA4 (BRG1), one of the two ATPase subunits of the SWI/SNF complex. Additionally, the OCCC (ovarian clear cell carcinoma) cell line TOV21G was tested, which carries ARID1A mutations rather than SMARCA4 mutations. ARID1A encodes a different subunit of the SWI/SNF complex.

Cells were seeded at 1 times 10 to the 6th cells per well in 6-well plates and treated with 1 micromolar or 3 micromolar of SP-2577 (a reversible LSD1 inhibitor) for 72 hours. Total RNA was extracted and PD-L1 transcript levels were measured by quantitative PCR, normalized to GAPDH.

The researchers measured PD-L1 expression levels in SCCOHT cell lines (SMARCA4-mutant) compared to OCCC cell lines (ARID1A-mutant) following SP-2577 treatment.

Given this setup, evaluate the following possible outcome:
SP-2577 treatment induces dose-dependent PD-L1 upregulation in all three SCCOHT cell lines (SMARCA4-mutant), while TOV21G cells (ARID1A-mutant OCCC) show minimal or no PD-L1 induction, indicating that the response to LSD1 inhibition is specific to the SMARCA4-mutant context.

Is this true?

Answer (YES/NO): NO